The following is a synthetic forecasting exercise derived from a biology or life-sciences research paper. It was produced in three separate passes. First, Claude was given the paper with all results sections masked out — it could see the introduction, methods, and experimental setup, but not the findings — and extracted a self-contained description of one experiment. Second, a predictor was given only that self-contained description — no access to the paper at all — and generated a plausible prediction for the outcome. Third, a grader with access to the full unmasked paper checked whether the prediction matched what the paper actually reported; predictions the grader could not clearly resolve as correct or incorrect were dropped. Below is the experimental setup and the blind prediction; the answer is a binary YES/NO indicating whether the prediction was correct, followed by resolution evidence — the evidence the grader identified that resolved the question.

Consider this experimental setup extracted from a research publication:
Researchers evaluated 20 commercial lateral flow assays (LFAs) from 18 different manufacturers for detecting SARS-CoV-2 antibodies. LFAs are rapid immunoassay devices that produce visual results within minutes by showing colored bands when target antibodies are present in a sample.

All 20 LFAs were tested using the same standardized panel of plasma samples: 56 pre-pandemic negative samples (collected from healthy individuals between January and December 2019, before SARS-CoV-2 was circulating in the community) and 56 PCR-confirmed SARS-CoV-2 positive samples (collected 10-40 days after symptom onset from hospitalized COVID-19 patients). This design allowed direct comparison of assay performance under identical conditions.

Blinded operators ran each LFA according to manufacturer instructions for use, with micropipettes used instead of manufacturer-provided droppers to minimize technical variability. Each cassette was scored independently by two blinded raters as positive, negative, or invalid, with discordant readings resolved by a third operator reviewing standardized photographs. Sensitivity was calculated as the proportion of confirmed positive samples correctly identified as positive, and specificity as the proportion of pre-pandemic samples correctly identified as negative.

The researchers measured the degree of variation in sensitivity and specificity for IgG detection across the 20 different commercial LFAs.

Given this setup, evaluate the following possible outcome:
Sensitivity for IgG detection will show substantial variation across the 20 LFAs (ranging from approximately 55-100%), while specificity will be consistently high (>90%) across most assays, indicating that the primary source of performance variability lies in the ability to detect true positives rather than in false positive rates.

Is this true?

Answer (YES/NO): NO